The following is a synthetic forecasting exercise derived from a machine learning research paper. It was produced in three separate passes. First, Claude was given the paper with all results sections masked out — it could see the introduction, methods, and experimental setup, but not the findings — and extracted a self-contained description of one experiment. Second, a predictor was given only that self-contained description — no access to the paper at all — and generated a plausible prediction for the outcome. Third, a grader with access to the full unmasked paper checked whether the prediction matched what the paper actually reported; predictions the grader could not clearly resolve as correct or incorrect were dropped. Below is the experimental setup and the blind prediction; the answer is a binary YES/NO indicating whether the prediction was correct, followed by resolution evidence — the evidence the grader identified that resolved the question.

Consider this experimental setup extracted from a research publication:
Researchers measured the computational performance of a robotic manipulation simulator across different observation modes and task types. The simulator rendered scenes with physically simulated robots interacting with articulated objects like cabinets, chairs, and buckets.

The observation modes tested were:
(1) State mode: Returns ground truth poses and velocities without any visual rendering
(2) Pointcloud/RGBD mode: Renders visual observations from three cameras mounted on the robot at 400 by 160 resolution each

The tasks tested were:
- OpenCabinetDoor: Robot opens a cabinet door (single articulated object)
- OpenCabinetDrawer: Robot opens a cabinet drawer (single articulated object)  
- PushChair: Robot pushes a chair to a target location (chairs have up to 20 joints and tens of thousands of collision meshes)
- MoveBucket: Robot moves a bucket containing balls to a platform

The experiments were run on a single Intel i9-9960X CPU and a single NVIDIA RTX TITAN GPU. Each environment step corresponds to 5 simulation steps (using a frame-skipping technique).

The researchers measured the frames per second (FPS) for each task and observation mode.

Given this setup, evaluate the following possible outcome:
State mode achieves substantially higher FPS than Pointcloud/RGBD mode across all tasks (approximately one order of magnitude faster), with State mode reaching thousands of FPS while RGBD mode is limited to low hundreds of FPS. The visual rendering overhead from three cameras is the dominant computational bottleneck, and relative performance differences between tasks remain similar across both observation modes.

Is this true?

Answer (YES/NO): NO